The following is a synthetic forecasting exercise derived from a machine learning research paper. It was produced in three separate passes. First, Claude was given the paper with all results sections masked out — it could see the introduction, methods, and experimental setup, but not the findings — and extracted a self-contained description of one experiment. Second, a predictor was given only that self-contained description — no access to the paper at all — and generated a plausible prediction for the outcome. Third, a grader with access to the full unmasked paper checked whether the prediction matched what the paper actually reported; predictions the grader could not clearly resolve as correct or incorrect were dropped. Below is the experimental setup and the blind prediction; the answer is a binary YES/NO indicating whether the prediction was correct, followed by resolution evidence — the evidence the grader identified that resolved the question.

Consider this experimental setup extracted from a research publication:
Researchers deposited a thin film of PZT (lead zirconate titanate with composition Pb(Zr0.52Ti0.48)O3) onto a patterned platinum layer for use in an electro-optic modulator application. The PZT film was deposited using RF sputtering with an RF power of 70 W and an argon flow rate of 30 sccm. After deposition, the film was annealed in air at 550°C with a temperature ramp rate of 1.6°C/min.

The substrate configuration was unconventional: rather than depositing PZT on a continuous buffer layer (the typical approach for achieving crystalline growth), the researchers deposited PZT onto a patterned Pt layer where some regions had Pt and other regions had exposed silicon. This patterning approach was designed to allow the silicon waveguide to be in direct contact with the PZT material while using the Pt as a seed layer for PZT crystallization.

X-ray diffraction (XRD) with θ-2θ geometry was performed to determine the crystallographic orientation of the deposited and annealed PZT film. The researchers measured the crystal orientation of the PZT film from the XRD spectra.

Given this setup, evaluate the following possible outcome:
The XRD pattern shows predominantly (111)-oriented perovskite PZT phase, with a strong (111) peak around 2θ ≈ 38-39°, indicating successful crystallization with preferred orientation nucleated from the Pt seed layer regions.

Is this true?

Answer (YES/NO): NO